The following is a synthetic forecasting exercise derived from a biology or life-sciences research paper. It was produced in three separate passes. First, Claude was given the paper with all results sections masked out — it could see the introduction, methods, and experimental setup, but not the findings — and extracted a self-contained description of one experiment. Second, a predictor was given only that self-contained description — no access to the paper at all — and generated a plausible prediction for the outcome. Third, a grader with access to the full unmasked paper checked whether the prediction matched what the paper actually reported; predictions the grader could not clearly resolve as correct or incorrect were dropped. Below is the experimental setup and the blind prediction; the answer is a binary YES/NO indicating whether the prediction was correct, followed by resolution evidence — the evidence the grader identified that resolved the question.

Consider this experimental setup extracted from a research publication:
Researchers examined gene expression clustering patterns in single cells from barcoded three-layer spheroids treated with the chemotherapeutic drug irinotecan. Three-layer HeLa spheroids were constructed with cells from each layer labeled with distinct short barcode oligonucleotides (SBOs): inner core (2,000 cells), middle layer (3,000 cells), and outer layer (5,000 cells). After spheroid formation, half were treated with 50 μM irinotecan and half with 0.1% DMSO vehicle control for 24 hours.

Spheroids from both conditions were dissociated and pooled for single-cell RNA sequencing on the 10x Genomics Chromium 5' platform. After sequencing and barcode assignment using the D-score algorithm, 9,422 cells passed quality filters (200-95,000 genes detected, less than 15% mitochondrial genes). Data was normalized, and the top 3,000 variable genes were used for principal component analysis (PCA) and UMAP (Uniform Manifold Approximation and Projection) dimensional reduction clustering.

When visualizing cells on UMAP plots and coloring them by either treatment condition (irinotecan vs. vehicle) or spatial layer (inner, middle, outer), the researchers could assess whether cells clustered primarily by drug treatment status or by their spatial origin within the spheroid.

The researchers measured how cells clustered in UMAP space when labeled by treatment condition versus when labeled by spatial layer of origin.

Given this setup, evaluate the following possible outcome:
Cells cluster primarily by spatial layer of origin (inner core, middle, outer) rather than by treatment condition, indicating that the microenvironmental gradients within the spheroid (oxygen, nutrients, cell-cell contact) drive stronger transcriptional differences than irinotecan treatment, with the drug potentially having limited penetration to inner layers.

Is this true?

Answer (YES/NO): NO